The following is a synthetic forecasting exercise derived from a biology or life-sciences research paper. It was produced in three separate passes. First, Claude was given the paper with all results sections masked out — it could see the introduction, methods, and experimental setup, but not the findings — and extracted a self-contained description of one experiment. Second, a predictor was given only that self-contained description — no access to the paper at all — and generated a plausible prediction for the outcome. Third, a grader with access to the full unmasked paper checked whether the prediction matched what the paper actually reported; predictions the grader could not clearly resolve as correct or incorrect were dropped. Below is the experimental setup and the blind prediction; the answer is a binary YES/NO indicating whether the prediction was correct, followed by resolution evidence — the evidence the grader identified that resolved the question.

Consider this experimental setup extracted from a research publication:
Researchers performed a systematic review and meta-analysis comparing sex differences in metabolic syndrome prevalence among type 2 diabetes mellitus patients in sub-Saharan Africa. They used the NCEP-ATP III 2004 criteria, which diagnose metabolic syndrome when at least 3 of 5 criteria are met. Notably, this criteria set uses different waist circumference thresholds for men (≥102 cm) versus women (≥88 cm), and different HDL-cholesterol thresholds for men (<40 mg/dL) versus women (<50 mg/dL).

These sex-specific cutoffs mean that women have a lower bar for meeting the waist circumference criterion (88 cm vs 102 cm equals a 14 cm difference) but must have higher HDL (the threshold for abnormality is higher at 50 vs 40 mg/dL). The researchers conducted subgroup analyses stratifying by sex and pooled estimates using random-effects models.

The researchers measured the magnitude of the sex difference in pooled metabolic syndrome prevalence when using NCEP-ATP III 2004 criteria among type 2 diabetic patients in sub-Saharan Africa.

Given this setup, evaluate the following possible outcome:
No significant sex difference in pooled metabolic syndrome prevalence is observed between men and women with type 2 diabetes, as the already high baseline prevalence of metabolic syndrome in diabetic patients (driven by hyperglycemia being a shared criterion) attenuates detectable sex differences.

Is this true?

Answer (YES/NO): NO